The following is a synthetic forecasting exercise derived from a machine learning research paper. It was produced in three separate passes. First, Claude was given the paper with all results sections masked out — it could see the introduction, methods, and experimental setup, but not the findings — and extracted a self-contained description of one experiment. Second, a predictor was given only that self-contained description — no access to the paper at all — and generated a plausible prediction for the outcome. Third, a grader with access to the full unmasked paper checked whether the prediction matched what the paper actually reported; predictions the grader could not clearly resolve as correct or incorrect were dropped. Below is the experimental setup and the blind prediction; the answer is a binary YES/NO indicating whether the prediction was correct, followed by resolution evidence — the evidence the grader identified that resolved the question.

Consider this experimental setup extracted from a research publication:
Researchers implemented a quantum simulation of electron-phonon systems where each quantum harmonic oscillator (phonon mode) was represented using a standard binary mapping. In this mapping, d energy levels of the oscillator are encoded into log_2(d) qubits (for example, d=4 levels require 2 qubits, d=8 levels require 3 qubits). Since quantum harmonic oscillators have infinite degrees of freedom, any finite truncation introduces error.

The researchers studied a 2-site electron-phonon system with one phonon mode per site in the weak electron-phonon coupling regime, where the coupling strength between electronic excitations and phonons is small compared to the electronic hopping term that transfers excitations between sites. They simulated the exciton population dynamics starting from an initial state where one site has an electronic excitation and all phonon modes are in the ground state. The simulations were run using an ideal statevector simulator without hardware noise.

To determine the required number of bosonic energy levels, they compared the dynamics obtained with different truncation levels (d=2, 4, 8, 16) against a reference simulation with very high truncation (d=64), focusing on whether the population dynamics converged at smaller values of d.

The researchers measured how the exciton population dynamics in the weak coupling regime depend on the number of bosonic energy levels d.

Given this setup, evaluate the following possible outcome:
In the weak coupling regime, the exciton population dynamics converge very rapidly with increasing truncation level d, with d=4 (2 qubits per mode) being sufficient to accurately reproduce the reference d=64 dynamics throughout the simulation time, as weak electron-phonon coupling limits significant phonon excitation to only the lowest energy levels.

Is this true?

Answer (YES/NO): YES